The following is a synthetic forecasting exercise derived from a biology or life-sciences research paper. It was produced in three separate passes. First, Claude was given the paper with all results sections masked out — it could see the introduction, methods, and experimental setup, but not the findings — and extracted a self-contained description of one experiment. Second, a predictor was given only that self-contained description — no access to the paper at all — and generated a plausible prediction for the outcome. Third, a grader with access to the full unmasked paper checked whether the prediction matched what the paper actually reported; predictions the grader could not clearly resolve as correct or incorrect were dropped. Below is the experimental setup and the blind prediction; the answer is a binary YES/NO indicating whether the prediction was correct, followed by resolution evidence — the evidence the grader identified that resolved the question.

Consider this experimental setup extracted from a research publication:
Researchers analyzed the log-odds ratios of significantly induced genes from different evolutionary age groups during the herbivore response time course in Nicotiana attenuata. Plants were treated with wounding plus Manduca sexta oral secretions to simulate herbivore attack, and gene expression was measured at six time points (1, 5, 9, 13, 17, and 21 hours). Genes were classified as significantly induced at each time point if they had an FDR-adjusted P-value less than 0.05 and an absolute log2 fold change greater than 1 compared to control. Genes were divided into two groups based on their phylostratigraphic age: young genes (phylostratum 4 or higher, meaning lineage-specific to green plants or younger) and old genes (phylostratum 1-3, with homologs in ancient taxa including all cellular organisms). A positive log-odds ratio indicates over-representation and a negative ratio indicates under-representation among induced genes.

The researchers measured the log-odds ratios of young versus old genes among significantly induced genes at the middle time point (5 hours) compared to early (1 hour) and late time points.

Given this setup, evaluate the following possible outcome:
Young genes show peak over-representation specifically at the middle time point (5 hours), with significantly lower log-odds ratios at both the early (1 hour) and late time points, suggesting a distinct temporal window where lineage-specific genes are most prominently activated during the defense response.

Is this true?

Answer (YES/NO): NO